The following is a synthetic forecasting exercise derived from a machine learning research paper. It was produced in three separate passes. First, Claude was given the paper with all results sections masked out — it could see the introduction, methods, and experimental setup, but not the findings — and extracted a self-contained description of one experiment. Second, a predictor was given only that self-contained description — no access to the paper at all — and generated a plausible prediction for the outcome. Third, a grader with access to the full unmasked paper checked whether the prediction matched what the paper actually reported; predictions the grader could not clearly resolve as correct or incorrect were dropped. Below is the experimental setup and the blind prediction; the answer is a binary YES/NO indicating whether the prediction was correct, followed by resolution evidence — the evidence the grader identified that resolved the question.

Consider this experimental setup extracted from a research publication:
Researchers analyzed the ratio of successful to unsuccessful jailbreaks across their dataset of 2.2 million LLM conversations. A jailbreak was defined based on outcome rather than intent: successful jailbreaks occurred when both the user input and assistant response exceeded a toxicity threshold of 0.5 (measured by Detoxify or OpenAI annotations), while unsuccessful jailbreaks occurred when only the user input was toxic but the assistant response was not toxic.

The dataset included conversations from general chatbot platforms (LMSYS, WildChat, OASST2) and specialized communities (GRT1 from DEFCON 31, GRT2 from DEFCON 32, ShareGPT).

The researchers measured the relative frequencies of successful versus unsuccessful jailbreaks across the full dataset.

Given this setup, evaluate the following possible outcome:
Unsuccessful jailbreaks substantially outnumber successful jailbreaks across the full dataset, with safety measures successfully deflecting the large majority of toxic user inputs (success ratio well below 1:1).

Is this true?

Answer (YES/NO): YES